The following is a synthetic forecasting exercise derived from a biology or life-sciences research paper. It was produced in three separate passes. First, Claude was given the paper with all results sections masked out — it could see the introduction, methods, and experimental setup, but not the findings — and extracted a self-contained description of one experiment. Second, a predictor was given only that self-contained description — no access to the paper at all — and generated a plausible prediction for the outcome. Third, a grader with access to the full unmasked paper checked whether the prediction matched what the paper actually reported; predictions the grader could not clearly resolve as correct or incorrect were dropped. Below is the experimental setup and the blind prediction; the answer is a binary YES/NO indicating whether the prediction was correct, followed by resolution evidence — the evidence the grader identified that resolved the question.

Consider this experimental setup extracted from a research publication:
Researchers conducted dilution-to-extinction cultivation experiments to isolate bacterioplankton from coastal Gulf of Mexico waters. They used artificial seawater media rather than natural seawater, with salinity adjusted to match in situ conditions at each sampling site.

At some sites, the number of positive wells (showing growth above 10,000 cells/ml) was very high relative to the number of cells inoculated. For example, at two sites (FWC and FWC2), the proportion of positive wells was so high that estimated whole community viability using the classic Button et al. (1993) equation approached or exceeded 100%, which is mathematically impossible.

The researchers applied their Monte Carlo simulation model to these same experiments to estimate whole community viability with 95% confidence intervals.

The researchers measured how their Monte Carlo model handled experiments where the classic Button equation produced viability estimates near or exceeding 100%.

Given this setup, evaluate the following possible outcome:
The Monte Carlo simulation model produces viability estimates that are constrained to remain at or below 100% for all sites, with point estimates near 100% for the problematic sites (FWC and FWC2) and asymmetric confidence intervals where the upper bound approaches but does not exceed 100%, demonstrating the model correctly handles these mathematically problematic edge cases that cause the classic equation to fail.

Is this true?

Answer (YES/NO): NO